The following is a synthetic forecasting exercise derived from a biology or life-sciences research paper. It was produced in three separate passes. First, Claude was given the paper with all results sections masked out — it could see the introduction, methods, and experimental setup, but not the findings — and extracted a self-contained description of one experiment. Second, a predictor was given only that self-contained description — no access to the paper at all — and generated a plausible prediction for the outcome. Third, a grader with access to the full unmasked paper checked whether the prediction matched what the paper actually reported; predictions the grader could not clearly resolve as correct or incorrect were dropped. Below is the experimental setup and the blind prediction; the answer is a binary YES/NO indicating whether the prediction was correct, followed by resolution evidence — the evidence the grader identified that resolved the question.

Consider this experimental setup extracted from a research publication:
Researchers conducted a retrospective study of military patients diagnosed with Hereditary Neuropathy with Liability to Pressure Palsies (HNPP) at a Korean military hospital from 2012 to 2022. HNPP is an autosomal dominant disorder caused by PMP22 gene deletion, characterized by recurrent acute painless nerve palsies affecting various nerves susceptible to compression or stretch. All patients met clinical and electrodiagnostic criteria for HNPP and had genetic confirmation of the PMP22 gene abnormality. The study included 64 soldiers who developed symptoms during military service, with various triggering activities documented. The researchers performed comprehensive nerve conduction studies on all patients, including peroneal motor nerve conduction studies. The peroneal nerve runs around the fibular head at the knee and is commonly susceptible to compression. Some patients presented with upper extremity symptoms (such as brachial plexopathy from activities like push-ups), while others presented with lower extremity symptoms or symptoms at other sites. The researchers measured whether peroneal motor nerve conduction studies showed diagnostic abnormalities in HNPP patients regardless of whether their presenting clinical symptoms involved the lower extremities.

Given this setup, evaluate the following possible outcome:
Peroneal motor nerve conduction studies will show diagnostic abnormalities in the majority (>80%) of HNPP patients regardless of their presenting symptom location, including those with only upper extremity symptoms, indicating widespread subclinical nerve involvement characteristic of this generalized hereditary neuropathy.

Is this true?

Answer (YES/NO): YES